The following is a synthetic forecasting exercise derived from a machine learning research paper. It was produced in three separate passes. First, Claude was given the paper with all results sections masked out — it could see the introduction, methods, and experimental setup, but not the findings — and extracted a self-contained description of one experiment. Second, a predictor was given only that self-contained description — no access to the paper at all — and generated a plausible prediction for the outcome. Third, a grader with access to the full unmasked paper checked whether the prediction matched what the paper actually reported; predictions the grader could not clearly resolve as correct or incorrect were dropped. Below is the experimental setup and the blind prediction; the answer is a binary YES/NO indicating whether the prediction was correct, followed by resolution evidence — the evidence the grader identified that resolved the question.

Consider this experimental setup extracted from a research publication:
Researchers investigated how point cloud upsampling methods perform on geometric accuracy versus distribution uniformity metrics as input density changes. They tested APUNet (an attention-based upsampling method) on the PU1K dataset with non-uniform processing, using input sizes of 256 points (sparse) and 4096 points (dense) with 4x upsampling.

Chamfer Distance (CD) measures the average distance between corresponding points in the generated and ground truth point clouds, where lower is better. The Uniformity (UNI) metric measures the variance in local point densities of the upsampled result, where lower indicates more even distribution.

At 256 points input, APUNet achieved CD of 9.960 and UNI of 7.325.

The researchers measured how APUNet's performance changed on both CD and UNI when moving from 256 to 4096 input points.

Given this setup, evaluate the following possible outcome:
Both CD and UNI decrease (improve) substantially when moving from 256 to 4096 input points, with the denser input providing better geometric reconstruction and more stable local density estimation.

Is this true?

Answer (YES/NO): YES